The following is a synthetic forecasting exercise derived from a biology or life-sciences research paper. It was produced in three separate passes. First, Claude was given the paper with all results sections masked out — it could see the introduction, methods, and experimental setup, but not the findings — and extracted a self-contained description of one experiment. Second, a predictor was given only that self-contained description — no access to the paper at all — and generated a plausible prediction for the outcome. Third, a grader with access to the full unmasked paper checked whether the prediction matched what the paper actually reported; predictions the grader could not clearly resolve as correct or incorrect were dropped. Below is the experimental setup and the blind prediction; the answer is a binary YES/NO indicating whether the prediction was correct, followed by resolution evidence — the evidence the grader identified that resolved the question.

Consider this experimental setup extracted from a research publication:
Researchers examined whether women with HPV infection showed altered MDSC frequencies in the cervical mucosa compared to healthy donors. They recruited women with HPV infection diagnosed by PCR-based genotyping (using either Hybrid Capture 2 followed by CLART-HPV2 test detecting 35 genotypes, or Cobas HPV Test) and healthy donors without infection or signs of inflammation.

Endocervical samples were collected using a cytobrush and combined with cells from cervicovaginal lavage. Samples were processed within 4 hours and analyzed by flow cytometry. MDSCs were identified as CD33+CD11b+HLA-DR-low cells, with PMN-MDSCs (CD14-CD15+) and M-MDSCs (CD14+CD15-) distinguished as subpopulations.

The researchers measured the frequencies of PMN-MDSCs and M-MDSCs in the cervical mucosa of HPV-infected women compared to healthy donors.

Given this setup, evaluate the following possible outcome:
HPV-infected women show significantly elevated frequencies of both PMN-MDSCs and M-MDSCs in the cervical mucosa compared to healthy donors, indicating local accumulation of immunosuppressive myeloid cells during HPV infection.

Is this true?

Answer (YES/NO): NO